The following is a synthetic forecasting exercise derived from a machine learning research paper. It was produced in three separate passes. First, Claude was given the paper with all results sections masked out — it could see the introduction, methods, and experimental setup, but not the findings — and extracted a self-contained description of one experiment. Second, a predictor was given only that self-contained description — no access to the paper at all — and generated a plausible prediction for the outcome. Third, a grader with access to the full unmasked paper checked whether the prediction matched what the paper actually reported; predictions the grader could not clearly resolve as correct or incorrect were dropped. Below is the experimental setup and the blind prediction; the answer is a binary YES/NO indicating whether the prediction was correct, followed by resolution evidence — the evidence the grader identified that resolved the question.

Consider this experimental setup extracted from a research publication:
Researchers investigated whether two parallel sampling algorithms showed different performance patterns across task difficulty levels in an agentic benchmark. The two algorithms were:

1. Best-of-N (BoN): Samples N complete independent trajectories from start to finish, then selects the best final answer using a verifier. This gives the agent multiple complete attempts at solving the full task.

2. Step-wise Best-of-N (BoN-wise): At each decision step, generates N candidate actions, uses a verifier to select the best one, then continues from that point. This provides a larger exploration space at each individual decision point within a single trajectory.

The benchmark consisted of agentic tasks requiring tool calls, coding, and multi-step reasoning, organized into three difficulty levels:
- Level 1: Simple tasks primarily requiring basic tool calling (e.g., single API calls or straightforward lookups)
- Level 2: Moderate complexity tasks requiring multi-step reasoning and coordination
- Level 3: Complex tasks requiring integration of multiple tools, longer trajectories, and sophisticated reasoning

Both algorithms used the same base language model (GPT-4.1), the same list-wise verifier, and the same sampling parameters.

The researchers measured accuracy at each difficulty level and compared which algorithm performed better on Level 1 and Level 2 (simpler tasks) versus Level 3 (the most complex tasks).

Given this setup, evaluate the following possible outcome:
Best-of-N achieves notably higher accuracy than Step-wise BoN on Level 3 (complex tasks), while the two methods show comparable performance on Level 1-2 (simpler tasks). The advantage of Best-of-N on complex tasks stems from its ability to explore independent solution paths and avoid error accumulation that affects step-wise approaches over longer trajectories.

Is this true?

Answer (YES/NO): NO